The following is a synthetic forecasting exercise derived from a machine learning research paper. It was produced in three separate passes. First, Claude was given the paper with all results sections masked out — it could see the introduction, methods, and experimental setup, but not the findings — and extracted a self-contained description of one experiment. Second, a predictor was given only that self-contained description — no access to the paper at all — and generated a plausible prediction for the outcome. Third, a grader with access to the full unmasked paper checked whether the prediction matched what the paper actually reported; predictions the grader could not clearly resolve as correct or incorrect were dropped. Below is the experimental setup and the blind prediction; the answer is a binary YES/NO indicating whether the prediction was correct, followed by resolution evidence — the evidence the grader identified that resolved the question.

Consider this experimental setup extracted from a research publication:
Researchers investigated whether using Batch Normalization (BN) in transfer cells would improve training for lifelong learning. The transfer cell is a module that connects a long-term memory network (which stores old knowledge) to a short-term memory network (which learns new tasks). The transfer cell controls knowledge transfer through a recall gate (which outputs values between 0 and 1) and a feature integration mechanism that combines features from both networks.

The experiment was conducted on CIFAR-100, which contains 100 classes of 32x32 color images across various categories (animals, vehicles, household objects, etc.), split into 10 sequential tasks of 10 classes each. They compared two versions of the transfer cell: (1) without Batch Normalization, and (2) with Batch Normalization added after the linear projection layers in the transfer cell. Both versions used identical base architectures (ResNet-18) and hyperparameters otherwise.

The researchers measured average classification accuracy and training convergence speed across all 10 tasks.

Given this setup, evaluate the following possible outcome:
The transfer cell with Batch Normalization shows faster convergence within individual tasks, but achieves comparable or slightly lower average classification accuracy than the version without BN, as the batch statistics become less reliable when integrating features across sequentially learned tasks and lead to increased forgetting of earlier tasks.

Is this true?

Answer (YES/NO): NO